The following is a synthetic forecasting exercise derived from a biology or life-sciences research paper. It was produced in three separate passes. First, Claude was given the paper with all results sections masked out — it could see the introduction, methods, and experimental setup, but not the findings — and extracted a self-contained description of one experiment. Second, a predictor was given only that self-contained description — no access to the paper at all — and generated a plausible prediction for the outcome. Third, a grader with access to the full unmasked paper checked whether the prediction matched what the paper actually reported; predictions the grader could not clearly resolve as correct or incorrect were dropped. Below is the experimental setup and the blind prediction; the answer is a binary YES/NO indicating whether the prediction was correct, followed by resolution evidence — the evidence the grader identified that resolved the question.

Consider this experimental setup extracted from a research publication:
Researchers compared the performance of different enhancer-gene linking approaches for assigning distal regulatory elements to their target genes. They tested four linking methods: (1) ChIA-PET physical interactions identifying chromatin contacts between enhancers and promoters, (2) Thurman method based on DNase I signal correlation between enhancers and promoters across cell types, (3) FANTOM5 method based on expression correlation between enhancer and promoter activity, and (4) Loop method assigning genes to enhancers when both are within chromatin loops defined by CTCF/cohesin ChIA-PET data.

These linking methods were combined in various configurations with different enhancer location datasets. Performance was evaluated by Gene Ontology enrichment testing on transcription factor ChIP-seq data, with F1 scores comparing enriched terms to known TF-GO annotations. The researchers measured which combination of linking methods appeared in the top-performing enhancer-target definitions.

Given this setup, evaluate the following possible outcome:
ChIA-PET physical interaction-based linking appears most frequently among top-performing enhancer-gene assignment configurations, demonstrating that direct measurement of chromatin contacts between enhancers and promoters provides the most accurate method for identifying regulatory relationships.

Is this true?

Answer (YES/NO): YES